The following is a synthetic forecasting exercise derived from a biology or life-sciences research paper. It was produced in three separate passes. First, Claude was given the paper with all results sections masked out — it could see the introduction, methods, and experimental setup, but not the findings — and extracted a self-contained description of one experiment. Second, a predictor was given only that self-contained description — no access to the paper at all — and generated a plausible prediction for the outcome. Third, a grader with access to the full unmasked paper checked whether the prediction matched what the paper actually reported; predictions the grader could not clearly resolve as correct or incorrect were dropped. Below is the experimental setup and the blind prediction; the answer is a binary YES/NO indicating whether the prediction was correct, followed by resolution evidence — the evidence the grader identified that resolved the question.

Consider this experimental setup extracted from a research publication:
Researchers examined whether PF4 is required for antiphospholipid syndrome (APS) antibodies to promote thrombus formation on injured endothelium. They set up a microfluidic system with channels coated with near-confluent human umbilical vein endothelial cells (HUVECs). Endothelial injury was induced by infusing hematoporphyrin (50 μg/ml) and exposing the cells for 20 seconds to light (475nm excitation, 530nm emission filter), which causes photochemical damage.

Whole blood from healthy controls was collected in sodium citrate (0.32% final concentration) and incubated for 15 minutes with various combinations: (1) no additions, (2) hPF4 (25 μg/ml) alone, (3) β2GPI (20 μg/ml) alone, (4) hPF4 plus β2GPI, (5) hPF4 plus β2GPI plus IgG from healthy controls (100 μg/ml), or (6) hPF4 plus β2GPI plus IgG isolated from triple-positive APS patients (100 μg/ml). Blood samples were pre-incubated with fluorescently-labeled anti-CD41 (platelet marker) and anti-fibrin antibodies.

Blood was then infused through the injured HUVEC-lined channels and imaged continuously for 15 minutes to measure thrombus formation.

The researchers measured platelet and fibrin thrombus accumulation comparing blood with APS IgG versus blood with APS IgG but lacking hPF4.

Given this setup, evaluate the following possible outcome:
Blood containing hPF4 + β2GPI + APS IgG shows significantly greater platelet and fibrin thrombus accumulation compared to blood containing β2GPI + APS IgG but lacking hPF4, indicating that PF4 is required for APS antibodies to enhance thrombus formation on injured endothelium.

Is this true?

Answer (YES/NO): YES